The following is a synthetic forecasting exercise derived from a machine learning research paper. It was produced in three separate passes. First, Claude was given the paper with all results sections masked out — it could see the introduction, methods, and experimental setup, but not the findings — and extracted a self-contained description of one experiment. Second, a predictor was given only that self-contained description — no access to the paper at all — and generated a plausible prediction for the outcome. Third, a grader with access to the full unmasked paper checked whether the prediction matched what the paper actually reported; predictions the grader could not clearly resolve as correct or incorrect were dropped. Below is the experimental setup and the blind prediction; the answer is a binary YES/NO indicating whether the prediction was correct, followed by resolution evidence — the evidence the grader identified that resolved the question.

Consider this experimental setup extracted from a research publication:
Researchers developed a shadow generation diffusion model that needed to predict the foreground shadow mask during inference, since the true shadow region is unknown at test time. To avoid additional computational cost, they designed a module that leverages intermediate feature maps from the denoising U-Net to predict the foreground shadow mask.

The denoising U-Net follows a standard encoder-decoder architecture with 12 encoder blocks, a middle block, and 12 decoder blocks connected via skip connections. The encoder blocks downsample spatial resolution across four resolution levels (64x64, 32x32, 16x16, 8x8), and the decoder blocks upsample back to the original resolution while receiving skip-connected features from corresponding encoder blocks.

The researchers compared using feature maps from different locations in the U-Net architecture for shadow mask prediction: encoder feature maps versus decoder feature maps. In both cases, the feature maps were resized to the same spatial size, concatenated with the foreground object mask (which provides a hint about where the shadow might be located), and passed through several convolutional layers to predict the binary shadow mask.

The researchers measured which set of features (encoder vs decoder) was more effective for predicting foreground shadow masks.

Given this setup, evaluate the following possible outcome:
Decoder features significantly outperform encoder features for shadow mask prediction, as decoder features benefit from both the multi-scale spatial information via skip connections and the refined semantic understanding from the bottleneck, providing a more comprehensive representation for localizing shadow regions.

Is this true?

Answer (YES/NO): YES